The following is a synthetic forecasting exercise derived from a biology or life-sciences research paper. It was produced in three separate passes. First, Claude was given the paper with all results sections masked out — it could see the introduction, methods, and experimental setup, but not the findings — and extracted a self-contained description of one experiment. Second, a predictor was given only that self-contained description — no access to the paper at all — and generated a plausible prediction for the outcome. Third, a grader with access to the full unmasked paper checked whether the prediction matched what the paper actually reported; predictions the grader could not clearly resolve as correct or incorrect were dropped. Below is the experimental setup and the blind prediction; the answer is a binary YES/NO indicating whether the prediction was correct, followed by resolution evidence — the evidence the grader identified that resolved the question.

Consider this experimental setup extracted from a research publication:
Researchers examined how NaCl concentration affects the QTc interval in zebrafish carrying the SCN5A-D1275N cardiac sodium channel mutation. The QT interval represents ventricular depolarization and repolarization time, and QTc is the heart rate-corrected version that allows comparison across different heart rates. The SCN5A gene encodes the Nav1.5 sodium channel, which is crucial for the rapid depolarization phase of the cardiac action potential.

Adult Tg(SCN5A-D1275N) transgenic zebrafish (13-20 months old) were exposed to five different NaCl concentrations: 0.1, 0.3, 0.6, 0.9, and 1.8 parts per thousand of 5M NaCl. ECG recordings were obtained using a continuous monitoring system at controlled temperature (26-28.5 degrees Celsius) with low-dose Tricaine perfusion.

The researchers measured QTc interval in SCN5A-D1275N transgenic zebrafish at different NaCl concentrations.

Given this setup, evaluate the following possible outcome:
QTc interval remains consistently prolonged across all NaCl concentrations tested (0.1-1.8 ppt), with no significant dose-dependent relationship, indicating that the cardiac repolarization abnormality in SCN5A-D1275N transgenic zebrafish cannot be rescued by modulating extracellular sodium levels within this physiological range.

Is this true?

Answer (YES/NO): NO